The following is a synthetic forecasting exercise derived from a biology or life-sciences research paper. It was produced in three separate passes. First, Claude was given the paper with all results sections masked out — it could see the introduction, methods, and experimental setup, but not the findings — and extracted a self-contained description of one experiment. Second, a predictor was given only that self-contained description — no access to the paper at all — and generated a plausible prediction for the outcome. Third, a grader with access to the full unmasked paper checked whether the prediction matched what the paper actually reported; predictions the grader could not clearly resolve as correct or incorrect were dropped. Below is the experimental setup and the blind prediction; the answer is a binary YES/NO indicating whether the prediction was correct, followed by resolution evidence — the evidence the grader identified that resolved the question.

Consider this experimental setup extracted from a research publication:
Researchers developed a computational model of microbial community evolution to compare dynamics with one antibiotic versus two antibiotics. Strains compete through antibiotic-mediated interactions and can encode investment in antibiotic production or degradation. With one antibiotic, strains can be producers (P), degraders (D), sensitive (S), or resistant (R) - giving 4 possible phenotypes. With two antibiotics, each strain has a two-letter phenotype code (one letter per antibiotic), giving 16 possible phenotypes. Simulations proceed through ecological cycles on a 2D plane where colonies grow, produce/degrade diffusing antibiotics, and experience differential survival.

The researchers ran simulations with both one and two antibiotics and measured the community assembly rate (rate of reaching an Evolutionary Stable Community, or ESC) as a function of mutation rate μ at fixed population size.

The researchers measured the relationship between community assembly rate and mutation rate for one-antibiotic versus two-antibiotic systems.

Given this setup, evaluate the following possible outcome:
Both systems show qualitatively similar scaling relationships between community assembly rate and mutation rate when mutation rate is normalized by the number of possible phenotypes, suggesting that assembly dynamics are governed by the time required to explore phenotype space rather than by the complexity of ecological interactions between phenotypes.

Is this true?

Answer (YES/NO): NO